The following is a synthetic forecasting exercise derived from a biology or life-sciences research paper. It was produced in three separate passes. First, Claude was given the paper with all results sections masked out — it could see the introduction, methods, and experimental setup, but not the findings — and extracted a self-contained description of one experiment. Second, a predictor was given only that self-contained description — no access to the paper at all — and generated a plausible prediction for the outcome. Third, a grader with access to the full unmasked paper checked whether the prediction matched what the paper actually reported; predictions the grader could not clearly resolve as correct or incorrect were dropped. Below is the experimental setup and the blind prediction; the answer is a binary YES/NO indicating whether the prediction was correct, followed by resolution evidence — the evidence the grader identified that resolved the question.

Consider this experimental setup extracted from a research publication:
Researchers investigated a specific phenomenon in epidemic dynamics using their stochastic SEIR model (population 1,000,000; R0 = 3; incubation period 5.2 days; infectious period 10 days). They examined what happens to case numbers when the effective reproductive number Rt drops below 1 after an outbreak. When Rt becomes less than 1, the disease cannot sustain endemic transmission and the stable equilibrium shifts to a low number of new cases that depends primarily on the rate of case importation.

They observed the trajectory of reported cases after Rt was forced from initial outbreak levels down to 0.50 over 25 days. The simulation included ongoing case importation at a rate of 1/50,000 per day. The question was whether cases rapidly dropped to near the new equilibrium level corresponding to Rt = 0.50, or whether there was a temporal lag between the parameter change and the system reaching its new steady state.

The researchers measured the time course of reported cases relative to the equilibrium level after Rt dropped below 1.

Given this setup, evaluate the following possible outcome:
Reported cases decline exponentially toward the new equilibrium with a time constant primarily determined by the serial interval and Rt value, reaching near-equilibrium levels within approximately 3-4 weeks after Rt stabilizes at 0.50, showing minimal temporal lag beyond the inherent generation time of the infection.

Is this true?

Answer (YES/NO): NO